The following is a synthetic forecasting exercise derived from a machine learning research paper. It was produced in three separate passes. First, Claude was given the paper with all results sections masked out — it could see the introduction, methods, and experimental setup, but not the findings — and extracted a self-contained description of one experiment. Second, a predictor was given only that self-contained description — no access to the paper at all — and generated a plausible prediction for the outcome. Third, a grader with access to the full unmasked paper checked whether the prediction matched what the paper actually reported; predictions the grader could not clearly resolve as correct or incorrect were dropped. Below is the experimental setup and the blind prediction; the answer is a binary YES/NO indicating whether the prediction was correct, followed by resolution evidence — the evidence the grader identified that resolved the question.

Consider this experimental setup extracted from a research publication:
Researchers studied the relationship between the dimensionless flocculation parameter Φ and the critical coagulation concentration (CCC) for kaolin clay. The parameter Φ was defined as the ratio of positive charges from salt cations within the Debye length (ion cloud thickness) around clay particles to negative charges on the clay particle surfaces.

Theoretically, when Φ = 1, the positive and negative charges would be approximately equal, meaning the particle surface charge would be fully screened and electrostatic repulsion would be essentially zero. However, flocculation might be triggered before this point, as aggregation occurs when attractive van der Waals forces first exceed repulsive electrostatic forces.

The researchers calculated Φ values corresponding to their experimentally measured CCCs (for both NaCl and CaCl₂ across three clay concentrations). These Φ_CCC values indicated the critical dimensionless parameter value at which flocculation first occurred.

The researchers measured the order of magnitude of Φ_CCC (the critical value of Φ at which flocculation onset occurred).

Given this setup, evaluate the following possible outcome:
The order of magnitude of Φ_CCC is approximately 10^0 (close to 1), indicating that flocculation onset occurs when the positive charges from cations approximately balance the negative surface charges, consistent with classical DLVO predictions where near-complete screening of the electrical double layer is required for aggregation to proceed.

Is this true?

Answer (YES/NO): NO